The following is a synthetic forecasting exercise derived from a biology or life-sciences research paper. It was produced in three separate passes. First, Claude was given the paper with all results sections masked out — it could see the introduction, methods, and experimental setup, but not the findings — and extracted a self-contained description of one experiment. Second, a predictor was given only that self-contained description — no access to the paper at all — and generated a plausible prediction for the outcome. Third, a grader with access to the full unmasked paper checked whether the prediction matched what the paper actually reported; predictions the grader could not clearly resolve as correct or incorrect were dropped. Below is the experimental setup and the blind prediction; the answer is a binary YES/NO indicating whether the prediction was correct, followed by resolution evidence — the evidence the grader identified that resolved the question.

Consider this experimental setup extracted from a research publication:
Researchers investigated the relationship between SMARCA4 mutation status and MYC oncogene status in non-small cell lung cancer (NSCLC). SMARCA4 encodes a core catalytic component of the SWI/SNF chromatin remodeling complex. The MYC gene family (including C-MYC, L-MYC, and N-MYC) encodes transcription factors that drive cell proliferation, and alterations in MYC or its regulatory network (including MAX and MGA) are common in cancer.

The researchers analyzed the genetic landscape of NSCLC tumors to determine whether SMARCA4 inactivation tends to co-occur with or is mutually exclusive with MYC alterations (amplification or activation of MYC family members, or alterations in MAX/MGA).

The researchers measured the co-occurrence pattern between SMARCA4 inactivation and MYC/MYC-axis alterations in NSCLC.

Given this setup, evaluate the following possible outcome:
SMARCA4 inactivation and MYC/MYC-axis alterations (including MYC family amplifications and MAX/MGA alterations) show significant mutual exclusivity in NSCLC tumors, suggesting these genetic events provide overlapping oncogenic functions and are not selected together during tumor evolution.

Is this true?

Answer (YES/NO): YES